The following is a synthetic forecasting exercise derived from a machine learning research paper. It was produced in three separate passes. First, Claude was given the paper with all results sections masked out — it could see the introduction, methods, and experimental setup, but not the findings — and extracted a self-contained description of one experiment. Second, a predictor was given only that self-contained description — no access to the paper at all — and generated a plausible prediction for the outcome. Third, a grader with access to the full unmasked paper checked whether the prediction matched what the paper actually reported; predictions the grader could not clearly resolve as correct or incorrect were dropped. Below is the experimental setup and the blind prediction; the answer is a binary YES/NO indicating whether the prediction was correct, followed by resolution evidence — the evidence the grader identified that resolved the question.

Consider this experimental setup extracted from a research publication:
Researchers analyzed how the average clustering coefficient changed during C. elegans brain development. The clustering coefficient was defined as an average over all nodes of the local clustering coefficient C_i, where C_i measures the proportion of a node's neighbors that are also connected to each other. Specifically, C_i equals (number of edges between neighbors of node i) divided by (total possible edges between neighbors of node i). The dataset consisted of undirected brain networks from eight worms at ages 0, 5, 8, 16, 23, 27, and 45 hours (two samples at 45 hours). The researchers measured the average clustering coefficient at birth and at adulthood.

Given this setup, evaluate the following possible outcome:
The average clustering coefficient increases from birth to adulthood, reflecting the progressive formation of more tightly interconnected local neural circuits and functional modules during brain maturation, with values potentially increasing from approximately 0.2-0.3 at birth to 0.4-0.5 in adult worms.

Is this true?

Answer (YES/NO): NO